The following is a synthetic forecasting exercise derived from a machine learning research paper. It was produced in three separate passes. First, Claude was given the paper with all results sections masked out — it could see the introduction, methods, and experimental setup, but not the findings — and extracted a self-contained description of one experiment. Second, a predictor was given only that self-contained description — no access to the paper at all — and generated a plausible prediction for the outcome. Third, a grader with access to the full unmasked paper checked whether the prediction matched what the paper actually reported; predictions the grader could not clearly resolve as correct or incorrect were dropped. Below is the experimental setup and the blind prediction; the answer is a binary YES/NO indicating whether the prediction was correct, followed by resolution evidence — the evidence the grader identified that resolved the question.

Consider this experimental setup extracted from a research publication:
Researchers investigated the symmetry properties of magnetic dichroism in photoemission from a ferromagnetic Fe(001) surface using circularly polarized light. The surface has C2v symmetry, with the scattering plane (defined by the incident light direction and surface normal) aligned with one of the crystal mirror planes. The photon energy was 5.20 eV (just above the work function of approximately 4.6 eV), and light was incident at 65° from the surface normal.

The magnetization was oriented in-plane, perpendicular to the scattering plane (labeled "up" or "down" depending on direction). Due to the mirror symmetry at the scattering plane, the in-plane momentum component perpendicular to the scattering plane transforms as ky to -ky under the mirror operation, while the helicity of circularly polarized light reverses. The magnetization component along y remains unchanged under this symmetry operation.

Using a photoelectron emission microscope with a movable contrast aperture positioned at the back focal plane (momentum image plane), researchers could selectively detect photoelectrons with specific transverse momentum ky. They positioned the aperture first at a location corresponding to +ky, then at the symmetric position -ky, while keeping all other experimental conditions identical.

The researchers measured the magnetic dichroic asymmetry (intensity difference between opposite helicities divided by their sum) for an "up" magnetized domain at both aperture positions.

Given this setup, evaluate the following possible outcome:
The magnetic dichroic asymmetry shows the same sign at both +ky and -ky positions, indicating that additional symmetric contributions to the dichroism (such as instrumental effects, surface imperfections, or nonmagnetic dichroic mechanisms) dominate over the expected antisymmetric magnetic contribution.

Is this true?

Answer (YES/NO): NO